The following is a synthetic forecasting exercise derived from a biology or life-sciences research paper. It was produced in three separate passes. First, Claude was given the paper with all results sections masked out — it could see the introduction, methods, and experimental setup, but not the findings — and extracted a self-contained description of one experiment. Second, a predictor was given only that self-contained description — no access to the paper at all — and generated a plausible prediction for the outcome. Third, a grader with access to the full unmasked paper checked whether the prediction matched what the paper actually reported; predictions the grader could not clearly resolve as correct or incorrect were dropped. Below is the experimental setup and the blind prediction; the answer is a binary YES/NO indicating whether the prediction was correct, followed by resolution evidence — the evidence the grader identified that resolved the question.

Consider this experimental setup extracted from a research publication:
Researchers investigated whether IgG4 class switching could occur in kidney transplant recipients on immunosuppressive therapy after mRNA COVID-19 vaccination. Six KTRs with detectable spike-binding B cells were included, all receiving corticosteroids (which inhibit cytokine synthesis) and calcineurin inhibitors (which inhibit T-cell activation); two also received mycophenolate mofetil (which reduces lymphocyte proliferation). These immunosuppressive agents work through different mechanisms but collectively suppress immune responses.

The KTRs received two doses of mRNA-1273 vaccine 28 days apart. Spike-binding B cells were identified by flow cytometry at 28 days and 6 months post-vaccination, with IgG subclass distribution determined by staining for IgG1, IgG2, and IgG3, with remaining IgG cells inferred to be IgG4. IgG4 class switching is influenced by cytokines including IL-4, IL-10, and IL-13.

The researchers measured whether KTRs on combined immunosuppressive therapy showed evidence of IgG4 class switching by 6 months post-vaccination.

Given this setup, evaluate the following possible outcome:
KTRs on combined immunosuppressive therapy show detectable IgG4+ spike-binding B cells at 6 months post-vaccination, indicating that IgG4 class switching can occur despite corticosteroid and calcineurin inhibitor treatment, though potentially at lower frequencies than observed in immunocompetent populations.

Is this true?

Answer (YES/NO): NO